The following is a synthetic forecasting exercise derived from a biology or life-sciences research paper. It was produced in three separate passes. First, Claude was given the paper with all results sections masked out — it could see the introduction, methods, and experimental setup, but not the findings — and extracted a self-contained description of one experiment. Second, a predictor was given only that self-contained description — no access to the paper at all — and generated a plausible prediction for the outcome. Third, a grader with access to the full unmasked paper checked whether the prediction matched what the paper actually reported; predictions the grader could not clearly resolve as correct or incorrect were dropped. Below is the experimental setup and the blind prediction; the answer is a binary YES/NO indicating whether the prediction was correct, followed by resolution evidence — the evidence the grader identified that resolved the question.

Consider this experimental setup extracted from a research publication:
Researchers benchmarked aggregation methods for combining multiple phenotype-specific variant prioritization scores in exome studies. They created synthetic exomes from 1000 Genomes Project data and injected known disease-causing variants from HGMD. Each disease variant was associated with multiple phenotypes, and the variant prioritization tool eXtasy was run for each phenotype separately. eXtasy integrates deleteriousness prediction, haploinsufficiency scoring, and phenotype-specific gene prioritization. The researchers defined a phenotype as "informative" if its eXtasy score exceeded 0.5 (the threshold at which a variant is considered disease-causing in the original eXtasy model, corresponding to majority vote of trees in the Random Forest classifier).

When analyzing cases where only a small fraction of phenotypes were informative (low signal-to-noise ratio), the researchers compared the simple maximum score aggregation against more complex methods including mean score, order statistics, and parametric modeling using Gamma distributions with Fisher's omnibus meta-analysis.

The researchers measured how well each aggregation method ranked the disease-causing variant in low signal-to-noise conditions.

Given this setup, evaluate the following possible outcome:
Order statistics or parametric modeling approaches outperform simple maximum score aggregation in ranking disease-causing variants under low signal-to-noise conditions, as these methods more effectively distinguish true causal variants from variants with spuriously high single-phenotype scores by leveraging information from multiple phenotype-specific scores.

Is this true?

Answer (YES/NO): NO